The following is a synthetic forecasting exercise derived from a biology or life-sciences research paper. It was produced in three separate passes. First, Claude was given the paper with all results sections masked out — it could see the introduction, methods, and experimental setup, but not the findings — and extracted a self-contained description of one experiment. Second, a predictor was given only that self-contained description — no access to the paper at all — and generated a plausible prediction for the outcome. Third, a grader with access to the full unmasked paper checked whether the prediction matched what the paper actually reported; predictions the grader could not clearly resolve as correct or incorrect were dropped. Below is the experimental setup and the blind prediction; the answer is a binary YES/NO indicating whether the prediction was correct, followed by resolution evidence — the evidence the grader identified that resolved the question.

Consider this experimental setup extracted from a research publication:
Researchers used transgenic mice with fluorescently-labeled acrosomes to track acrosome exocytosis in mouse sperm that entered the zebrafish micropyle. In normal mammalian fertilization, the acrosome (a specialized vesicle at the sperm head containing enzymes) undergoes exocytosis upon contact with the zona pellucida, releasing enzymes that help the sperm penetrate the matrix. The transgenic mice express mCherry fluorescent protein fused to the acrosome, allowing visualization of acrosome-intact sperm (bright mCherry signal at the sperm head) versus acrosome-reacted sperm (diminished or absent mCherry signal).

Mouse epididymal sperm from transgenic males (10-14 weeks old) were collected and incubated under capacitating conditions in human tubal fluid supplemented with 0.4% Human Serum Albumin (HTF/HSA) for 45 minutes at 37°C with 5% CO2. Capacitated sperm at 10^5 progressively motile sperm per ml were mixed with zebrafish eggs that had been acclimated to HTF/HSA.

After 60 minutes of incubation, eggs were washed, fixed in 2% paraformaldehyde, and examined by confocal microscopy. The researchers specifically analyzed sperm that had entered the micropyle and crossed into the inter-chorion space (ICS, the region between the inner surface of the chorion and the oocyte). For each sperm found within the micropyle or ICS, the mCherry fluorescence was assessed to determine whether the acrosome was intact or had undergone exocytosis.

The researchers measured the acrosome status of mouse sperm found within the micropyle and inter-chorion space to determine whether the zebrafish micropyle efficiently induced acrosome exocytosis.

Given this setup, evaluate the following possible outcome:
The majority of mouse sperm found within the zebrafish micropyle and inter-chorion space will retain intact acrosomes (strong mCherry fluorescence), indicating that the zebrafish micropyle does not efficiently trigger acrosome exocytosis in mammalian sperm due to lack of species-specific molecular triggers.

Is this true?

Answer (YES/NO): YES